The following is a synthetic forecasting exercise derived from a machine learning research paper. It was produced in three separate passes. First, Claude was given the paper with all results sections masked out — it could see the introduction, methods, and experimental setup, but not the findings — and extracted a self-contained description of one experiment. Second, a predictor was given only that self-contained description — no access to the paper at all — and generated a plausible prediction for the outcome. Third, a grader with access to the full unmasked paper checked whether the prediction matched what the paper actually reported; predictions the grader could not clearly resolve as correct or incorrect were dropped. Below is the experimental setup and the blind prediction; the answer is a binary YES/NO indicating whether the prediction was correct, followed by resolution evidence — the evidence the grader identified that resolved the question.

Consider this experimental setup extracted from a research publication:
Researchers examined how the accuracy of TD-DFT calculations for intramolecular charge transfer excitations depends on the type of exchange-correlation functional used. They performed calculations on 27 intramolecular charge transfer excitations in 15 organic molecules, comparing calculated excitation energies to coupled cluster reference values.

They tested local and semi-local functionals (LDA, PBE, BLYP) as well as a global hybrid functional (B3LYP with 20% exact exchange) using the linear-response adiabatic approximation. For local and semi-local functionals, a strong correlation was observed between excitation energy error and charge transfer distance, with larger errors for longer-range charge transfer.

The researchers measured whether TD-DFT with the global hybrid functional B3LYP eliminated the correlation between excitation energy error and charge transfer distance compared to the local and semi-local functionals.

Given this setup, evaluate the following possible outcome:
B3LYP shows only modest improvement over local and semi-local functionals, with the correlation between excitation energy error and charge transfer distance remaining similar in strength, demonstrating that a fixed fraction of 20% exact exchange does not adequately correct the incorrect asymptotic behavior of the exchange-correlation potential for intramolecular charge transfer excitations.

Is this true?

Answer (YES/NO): NO